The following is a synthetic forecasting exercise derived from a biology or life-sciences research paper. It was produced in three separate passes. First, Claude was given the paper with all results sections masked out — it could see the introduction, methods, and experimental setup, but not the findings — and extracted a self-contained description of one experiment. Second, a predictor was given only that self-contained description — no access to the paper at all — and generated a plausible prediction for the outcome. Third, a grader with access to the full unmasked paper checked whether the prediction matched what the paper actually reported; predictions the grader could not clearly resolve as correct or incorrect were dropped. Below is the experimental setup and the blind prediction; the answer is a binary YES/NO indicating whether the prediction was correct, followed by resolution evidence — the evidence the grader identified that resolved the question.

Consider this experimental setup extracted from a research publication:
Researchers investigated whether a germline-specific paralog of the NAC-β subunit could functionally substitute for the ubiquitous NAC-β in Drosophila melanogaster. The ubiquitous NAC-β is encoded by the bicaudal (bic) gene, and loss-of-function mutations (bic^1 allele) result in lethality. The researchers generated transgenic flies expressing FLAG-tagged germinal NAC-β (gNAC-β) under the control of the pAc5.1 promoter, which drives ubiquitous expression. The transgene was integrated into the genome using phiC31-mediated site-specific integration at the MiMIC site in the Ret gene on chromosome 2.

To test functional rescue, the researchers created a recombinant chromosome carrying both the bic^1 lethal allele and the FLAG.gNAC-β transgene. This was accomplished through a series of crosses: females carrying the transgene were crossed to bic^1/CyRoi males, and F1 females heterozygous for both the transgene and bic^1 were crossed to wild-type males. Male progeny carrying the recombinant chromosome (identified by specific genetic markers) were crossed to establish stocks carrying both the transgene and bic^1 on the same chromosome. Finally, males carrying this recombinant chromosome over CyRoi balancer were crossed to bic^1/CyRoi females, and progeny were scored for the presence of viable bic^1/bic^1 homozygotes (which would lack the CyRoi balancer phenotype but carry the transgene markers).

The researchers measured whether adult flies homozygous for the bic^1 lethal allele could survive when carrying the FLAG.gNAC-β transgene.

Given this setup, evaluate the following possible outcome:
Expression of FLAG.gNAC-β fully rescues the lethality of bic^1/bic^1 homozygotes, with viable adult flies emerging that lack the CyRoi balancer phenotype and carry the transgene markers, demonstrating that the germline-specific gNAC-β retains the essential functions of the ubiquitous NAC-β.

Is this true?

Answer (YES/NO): NO